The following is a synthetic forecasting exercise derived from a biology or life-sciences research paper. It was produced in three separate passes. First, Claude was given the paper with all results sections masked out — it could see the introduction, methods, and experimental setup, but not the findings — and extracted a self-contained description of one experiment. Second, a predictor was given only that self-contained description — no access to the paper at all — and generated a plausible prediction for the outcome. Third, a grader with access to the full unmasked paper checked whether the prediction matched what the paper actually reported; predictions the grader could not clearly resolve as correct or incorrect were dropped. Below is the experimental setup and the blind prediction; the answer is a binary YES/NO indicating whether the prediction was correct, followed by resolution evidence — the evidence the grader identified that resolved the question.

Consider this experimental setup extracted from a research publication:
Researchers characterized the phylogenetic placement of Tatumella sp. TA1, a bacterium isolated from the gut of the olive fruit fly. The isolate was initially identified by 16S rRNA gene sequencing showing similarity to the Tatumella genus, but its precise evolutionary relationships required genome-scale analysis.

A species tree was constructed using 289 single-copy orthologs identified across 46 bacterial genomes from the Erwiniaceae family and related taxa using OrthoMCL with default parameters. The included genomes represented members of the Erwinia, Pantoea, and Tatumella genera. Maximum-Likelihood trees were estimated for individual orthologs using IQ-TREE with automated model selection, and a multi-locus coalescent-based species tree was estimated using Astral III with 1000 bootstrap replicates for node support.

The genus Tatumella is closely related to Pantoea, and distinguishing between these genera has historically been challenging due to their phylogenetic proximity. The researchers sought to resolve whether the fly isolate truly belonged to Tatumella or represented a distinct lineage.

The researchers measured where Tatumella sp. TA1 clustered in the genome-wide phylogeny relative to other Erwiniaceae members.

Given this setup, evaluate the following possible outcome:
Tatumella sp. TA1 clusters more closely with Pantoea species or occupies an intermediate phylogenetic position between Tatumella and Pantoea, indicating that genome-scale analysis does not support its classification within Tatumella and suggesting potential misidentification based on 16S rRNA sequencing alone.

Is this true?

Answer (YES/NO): NO